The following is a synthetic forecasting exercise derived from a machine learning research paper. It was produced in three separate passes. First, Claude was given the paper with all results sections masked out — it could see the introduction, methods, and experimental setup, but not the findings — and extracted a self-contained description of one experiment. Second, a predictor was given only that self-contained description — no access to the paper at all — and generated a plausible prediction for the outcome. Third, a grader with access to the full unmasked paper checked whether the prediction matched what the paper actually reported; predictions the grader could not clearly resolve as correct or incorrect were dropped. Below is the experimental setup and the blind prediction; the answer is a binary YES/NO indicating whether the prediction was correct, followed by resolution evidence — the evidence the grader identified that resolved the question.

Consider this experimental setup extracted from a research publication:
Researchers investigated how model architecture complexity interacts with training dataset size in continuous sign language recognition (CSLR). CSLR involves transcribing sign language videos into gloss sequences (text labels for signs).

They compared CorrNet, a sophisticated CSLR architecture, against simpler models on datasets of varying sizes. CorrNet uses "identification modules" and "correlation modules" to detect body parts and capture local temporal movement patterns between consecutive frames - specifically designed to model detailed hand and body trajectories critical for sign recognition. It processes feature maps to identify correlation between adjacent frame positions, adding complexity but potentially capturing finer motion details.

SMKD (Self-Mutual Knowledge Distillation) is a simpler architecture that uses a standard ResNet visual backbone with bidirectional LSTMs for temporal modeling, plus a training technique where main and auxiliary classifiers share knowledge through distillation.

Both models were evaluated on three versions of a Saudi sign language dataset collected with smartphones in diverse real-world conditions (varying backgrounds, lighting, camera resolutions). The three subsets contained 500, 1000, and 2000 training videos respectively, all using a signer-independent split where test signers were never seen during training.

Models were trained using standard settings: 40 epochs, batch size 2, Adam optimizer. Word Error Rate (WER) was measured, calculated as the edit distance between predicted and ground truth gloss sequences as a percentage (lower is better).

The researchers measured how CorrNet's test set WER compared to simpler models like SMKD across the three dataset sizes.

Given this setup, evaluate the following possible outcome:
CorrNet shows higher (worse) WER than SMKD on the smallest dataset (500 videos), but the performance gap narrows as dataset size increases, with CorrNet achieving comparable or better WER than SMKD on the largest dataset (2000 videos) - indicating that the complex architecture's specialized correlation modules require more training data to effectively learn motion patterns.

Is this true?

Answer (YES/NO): YES